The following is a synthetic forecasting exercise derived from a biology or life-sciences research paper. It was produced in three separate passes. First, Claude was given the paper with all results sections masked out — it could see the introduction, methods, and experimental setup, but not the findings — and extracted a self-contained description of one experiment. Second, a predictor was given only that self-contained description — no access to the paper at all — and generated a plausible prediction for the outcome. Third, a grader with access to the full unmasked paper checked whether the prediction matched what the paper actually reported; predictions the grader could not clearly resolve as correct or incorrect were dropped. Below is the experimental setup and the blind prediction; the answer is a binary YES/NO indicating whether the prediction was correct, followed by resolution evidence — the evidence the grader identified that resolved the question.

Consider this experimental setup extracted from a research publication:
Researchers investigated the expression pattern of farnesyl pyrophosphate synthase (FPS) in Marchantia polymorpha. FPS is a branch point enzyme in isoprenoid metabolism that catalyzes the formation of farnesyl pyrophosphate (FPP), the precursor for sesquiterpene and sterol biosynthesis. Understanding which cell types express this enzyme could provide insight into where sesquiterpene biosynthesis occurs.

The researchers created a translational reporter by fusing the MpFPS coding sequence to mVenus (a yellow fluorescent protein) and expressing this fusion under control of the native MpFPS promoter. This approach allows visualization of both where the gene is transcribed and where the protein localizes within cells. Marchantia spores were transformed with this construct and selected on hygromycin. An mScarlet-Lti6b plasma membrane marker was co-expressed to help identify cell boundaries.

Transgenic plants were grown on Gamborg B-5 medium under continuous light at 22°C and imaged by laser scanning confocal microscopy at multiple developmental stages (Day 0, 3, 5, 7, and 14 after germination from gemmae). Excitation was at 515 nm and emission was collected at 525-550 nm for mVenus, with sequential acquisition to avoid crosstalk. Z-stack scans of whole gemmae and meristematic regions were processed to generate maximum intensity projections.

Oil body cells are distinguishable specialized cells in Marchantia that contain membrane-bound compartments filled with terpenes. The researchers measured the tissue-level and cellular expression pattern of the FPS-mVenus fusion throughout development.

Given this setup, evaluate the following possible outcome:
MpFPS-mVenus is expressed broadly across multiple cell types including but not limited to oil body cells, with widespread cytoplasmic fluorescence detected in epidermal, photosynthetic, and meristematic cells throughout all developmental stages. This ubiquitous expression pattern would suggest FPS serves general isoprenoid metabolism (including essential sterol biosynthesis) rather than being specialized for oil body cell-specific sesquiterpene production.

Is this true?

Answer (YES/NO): NO